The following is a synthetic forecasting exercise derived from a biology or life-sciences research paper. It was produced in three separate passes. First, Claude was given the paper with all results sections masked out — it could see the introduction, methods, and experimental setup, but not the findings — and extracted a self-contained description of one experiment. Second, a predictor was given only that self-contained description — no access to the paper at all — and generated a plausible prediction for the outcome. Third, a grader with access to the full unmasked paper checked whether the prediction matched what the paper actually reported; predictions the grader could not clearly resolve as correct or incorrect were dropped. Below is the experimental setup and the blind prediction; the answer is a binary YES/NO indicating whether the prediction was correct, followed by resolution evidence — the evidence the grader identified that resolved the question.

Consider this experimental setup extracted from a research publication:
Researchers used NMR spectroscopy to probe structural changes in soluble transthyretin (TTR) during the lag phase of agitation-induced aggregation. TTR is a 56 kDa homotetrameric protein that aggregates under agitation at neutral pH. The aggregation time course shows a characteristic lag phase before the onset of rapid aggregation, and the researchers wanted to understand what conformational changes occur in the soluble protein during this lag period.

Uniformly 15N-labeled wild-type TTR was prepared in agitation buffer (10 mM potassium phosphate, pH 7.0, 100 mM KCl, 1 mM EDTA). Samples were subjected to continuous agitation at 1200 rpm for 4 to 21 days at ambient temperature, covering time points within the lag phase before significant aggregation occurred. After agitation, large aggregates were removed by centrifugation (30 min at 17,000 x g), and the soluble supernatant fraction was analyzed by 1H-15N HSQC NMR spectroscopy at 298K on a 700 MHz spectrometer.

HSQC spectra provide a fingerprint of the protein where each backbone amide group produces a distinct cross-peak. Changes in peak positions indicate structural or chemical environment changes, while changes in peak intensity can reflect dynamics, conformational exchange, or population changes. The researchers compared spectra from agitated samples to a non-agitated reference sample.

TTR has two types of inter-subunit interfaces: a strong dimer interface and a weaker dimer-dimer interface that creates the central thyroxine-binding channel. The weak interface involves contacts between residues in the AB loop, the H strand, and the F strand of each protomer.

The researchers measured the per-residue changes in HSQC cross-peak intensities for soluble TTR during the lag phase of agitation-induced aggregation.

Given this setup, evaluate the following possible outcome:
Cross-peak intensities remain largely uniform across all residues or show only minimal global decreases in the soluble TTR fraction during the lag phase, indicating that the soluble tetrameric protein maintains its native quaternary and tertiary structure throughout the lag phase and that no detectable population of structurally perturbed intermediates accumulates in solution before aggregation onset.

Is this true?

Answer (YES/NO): NO